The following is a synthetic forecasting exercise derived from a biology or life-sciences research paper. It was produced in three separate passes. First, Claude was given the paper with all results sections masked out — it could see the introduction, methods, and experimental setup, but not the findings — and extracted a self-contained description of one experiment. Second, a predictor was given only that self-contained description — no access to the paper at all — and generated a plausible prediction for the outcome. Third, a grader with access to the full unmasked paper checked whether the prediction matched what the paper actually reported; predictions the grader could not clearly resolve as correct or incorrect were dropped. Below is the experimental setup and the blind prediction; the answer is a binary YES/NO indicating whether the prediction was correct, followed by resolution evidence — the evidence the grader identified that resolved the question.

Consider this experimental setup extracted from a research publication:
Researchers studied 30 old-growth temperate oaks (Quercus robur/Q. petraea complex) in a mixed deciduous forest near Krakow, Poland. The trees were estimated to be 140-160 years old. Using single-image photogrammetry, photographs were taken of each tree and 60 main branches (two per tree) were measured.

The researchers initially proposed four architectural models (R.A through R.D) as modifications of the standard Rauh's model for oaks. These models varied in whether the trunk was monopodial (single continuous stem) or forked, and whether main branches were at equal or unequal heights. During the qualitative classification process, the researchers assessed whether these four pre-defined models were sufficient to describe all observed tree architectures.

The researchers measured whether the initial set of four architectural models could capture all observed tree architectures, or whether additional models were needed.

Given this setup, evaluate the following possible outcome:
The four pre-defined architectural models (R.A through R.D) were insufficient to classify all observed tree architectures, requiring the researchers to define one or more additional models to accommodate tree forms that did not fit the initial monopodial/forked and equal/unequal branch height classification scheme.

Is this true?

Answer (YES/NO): YES